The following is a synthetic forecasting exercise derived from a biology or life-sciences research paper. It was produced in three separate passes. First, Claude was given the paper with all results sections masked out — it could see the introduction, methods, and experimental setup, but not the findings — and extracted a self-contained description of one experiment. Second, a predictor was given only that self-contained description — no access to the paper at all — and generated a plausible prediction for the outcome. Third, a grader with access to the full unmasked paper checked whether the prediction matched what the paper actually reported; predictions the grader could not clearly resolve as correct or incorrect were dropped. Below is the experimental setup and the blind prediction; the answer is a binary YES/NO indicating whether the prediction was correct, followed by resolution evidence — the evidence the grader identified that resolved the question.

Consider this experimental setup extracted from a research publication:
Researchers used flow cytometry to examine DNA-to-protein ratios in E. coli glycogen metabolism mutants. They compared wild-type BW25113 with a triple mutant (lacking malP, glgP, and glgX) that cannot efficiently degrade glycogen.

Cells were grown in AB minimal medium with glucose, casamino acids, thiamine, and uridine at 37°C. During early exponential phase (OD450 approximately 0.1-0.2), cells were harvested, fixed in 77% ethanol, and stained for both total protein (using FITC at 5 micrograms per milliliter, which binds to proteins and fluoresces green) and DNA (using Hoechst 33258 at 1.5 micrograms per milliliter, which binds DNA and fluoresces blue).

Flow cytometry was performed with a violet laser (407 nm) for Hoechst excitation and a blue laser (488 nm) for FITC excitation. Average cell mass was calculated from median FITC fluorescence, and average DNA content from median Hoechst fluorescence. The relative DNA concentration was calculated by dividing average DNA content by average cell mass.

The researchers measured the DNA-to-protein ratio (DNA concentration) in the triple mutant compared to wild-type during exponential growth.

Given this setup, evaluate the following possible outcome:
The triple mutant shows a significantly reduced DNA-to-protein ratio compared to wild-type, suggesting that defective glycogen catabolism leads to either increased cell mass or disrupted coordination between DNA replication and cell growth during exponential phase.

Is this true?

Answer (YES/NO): YES